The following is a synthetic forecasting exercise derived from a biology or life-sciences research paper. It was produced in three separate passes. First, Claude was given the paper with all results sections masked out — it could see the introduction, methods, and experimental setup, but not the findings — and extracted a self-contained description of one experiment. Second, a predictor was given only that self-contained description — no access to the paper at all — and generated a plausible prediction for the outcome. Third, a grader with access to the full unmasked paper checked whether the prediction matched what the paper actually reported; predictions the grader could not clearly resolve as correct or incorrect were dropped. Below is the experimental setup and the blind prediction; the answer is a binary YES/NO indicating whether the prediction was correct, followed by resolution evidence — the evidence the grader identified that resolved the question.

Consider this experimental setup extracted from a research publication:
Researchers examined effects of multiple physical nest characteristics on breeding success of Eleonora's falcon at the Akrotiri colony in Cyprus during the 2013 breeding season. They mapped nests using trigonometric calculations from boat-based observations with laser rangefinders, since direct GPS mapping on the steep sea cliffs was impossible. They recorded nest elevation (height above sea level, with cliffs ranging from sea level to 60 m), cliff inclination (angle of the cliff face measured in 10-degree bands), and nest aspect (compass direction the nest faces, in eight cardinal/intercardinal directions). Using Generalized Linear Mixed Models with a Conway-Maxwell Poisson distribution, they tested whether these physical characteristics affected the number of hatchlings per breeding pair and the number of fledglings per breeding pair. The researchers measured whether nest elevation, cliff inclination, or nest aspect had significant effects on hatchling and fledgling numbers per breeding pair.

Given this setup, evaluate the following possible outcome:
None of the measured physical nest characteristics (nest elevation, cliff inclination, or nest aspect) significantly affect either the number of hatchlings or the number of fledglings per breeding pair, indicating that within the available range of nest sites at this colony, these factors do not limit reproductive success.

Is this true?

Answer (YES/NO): YES